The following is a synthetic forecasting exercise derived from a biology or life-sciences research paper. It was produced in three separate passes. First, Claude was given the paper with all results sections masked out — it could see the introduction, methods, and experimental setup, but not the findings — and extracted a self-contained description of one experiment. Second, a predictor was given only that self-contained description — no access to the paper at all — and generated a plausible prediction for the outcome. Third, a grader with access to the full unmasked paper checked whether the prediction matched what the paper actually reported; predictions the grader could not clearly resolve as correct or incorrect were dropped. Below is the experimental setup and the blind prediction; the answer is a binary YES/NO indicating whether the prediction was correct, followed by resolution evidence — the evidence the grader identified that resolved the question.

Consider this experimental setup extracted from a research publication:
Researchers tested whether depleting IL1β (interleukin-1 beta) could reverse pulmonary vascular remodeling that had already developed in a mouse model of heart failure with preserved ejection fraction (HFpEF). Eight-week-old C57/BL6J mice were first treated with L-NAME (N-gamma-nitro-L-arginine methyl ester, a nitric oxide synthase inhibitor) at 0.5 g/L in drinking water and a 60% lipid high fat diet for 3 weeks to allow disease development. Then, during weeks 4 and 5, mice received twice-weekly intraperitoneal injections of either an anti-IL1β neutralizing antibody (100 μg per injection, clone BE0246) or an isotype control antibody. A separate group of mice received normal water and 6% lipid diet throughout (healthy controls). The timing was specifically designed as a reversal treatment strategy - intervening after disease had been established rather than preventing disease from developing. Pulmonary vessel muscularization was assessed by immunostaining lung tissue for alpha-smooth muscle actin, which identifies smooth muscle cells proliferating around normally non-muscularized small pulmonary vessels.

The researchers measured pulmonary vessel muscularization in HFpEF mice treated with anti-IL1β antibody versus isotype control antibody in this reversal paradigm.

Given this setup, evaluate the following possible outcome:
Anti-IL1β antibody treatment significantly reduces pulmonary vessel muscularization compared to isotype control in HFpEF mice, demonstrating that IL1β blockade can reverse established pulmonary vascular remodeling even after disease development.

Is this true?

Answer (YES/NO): YES